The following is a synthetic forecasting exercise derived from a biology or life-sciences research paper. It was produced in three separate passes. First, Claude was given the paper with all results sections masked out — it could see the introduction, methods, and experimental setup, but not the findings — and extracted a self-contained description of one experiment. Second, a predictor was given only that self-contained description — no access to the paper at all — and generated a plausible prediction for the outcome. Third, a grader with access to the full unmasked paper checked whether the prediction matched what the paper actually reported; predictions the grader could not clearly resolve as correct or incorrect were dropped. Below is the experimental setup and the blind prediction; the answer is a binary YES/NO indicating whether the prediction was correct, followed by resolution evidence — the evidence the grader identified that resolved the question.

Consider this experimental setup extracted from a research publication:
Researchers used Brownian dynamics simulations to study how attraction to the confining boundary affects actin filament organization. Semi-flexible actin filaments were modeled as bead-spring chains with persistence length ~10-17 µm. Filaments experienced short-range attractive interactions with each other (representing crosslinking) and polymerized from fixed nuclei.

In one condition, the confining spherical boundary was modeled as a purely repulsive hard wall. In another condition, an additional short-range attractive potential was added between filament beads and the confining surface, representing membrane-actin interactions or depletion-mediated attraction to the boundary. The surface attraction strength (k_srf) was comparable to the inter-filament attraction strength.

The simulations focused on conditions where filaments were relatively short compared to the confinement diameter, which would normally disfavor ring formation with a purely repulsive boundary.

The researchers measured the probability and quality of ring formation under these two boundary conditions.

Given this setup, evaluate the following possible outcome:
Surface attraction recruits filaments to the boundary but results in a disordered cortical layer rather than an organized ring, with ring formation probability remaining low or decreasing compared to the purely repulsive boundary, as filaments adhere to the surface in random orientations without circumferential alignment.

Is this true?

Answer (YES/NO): NO